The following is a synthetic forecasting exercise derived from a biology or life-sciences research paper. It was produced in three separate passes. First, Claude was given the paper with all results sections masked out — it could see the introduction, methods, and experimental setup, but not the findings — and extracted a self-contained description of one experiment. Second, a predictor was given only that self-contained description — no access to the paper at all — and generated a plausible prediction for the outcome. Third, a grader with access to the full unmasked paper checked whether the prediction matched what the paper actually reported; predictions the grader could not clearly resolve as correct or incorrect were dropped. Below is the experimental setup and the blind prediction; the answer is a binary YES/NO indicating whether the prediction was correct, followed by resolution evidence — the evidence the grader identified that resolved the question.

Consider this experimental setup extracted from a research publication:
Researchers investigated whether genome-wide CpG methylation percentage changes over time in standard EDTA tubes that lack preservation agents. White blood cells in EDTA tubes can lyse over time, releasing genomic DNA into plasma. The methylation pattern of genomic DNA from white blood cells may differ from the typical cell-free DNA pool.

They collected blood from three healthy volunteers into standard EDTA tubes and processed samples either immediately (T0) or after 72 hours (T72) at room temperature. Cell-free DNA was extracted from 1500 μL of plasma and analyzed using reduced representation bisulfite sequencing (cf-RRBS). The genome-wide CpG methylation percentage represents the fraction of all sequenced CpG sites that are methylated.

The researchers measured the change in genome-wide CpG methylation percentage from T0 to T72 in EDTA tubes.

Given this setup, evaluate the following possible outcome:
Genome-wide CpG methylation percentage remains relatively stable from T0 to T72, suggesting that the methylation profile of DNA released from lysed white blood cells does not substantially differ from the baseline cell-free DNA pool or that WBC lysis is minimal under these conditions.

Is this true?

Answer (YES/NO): NO